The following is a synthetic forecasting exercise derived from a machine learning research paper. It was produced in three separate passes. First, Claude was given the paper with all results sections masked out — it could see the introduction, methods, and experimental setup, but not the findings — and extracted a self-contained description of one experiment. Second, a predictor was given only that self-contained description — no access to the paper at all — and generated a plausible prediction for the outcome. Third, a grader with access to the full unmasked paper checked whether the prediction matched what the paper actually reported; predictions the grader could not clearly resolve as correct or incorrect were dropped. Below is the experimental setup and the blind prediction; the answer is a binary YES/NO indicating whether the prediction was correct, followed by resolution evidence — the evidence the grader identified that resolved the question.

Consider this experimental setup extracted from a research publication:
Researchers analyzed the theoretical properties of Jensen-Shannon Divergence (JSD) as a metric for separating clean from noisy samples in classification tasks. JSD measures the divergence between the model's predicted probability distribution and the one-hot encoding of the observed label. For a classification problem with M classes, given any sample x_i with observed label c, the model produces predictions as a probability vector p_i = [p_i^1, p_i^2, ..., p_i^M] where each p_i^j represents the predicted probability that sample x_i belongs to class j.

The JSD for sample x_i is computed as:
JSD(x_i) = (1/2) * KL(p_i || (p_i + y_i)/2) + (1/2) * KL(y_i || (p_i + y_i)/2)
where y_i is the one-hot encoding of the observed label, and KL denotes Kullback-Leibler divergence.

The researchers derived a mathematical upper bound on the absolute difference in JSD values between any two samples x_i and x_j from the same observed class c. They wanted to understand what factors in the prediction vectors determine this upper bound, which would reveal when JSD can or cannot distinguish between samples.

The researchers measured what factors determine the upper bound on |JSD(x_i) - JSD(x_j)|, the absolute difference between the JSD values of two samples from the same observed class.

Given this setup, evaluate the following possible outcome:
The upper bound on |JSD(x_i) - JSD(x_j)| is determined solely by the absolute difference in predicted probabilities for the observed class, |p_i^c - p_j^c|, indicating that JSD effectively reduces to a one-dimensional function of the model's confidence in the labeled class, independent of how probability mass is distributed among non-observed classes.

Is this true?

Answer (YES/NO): NO